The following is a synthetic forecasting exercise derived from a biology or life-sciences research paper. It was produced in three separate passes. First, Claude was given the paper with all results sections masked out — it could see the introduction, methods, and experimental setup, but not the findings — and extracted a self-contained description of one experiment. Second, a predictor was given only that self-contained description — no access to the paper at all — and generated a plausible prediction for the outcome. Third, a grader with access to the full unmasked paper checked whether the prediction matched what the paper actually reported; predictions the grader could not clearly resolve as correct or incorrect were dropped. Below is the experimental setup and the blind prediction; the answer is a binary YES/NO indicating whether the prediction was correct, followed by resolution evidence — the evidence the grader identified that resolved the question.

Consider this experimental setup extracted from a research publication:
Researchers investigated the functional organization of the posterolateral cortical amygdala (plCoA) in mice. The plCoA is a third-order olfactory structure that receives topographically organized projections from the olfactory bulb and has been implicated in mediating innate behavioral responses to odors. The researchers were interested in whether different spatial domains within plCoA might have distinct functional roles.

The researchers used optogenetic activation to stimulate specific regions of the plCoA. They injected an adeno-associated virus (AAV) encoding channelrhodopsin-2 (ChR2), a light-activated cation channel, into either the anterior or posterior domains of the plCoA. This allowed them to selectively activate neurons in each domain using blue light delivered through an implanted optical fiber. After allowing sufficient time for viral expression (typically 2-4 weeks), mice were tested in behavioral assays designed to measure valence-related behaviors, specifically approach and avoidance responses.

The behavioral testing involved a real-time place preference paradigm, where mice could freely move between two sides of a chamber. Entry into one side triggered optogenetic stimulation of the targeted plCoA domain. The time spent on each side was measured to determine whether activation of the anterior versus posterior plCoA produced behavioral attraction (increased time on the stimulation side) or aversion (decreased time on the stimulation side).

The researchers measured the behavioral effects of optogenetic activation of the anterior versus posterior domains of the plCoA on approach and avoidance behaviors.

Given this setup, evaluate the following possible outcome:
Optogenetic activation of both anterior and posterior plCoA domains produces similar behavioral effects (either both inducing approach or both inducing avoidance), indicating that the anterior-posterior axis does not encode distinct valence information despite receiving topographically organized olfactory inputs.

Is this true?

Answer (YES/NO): NO